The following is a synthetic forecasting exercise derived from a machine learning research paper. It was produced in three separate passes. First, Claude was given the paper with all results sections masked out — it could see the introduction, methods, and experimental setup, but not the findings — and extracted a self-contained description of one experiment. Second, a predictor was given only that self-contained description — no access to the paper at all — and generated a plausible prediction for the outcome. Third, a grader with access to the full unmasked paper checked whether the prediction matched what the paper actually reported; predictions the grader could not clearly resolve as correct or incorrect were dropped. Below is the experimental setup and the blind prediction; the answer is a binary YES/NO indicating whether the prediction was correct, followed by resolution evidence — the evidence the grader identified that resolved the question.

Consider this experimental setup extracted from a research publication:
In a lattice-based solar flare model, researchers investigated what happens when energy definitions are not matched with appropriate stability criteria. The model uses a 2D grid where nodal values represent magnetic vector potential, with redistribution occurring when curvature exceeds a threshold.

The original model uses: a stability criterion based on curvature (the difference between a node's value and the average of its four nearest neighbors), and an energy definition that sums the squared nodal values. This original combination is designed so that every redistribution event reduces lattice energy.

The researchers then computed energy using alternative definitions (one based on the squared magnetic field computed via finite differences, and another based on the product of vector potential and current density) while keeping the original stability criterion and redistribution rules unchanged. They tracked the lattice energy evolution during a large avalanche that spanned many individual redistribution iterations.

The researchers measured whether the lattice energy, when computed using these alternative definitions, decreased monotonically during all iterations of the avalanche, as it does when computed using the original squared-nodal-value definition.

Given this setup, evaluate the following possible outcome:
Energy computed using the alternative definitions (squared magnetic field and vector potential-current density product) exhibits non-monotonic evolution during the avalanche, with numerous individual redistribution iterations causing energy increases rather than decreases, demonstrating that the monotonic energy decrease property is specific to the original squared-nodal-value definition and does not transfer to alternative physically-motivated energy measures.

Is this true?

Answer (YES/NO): YES